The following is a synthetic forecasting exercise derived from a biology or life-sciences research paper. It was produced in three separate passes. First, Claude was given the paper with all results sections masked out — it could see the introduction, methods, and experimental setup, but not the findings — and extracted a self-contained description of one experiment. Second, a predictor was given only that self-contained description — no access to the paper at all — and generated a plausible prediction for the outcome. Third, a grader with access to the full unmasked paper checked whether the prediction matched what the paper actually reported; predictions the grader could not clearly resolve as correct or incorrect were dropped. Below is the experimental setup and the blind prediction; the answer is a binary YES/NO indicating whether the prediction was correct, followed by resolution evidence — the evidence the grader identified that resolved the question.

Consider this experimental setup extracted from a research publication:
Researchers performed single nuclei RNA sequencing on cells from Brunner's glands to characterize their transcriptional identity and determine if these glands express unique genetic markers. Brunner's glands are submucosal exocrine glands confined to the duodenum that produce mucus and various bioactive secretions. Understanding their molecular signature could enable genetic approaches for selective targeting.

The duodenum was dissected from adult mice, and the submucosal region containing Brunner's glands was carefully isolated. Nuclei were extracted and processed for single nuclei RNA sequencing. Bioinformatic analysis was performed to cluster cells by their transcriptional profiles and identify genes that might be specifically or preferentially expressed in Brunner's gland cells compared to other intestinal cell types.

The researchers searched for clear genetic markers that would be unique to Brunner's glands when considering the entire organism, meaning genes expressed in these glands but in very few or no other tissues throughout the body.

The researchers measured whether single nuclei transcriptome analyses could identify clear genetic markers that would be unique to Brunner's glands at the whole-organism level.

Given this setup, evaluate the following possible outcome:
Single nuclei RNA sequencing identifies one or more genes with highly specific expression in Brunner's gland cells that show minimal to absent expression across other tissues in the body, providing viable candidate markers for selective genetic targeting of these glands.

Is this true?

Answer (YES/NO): NO